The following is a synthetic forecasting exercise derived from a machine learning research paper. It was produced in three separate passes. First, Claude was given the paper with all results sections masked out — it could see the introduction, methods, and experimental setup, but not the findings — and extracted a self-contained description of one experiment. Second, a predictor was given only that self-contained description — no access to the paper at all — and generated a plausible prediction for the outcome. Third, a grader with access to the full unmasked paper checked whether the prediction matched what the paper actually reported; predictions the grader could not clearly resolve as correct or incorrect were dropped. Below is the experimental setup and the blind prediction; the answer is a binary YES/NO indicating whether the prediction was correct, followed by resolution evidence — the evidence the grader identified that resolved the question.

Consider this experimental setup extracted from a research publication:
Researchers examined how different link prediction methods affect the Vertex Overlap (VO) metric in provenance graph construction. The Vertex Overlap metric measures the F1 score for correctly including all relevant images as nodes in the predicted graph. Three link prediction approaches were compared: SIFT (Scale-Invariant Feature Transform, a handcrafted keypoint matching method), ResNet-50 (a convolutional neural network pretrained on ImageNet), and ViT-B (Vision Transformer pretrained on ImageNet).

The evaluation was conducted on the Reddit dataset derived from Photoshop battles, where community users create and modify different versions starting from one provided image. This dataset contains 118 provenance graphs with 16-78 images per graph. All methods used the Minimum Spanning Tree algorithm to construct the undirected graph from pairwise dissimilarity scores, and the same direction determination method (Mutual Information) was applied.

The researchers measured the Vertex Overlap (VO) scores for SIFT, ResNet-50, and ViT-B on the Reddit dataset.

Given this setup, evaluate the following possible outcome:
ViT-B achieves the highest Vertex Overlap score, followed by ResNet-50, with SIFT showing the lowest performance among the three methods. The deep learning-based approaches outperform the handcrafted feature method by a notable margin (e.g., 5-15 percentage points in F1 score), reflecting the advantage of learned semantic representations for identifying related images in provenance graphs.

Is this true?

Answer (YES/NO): NO